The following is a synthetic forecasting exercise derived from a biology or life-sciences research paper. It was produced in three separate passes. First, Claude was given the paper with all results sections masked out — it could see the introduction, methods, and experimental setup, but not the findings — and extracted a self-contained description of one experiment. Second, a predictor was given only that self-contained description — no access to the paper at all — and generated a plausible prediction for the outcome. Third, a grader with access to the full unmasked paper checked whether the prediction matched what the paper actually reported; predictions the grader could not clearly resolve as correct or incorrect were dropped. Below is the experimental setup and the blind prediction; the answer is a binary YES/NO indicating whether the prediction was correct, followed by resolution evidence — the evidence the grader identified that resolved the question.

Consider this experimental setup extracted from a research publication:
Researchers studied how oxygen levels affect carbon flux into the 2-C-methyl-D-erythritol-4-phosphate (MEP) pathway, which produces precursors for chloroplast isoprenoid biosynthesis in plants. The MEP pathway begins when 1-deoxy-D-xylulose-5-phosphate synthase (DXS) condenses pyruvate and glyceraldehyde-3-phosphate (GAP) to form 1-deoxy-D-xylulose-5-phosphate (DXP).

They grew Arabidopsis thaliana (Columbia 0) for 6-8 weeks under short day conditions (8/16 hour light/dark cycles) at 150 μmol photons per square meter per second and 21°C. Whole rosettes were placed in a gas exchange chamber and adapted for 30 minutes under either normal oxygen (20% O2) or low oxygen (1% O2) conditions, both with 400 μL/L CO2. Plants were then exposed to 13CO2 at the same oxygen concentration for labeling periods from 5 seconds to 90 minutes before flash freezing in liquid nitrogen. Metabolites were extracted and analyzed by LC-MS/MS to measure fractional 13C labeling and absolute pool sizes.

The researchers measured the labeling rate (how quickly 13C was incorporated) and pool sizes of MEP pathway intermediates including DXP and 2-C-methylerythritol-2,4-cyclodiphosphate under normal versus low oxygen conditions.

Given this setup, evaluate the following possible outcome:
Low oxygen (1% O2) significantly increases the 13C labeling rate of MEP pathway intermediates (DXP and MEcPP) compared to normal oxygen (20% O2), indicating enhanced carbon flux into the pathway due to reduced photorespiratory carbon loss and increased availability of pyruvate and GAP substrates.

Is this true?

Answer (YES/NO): NO